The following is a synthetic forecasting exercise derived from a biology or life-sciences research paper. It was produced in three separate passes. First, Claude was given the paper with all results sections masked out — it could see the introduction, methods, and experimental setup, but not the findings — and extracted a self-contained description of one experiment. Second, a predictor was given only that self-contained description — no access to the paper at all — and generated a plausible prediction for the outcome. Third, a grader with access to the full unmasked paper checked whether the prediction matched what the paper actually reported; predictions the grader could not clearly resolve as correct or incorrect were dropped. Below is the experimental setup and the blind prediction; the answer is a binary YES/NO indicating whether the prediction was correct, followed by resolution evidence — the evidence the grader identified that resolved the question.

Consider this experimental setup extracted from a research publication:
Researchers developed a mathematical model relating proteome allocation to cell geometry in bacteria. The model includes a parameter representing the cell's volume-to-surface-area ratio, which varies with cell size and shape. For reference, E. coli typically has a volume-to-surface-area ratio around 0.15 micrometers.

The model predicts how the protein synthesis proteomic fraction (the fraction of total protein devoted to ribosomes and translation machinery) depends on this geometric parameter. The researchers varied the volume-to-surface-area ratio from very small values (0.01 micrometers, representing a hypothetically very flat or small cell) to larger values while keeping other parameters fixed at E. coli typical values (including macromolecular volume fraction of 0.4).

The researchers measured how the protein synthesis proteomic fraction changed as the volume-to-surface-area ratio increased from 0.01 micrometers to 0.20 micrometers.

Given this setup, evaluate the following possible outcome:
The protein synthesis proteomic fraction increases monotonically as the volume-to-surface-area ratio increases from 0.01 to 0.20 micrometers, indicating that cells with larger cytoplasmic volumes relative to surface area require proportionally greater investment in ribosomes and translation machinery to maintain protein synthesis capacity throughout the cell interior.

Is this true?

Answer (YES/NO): NO